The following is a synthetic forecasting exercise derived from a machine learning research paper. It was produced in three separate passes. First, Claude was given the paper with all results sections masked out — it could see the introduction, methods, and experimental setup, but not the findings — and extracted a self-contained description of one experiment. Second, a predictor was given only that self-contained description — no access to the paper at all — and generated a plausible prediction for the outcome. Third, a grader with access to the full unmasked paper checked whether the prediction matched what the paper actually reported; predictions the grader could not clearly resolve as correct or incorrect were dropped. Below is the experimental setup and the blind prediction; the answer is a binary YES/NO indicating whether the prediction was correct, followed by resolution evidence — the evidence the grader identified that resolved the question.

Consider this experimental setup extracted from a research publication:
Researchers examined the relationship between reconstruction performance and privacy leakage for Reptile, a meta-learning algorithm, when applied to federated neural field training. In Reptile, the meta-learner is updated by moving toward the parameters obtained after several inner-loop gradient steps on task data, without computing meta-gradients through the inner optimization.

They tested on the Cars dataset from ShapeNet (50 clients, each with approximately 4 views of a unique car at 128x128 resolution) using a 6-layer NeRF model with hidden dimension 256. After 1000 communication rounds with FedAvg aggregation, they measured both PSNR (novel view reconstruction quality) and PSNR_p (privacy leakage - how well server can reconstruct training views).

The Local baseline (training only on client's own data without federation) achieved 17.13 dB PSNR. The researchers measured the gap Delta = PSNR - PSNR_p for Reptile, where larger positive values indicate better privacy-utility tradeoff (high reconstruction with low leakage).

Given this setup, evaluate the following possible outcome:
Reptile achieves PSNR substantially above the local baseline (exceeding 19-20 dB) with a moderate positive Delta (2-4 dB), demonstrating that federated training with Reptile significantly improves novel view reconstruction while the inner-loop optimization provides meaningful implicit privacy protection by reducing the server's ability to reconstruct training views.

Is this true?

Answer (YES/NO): NO